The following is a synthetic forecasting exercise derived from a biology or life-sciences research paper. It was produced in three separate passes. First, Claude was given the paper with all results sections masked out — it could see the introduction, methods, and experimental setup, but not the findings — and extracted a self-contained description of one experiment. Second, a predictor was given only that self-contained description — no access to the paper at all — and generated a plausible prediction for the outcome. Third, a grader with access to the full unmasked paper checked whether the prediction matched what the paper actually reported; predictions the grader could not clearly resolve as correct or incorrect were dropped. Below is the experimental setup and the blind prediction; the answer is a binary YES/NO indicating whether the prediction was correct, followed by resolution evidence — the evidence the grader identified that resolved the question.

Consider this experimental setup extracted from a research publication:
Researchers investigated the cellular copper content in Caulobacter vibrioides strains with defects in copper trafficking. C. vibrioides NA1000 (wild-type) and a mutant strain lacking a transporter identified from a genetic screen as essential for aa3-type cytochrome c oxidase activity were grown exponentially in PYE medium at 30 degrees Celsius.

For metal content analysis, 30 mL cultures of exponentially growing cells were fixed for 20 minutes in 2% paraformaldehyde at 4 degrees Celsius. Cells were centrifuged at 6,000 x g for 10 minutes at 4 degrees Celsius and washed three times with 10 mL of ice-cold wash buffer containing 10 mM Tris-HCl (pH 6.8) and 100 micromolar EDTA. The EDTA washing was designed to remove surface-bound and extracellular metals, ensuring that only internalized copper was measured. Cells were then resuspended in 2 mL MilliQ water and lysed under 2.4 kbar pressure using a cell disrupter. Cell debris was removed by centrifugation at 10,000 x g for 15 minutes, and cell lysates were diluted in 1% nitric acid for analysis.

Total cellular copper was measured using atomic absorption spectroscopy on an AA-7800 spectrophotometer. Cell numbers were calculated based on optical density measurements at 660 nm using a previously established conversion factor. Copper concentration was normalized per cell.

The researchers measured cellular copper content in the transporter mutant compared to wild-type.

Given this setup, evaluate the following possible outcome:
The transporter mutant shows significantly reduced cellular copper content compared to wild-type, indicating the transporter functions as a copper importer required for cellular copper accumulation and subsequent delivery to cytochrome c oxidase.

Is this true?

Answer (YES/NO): NO